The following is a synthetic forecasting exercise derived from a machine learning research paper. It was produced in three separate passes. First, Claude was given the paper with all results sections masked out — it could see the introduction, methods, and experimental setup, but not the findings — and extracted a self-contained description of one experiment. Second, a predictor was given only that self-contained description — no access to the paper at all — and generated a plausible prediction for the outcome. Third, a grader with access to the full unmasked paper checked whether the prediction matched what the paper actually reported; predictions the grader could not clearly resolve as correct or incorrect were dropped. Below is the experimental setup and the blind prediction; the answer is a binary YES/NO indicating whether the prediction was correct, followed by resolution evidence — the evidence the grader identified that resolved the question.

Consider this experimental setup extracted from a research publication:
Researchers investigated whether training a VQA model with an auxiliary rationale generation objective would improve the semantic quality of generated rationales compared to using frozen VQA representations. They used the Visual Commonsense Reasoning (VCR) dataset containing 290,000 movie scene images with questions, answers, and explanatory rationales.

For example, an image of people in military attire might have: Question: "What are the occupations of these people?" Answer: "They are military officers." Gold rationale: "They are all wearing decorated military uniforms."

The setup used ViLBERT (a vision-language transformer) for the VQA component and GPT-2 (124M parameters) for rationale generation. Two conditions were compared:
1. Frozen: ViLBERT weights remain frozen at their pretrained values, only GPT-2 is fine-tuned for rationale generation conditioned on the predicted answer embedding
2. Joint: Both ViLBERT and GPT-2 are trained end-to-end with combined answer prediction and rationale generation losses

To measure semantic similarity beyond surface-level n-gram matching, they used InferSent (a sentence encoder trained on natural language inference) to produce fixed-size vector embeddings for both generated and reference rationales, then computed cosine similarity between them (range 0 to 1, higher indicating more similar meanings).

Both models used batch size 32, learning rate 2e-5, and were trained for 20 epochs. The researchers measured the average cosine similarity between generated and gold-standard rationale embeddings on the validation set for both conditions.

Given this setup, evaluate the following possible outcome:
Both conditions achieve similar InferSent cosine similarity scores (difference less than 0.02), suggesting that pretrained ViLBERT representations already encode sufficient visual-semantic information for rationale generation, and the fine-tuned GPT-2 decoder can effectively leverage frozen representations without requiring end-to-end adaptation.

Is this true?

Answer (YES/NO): NO